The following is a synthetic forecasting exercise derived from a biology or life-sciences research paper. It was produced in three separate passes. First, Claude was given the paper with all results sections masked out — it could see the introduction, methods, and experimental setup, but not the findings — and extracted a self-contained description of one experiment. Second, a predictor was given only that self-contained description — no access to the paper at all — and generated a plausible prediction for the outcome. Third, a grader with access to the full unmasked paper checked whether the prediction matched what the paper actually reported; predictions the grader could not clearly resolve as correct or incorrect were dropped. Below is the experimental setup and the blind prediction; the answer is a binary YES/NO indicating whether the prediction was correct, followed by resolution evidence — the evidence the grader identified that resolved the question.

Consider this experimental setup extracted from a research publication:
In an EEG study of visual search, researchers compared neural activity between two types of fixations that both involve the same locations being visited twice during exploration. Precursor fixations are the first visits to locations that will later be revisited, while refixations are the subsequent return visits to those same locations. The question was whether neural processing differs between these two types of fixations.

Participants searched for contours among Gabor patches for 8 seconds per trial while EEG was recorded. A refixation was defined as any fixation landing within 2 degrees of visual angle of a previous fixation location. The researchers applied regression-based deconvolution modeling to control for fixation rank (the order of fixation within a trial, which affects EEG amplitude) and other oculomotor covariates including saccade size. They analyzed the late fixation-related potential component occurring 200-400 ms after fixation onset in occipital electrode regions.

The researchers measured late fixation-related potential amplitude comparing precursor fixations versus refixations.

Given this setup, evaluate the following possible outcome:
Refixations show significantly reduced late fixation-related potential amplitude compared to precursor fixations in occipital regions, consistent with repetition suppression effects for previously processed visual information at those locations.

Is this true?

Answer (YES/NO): NO